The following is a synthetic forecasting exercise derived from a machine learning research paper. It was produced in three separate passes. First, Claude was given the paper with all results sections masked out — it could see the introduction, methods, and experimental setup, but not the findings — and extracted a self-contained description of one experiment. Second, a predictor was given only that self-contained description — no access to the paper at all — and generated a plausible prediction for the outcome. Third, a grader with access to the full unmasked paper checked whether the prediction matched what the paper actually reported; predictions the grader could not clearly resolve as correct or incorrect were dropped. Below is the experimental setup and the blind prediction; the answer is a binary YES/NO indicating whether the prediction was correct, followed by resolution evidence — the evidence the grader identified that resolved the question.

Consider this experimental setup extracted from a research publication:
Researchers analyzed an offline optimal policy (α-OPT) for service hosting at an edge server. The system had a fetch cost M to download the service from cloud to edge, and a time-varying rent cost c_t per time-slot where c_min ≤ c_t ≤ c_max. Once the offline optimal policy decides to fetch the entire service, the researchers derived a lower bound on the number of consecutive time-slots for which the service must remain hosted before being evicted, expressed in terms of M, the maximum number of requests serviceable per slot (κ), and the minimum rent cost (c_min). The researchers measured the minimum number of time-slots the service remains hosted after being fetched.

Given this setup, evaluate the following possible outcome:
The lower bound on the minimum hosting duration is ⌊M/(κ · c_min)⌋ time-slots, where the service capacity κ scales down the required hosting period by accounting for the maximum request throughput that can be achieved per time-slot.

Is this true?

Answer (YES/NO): NO